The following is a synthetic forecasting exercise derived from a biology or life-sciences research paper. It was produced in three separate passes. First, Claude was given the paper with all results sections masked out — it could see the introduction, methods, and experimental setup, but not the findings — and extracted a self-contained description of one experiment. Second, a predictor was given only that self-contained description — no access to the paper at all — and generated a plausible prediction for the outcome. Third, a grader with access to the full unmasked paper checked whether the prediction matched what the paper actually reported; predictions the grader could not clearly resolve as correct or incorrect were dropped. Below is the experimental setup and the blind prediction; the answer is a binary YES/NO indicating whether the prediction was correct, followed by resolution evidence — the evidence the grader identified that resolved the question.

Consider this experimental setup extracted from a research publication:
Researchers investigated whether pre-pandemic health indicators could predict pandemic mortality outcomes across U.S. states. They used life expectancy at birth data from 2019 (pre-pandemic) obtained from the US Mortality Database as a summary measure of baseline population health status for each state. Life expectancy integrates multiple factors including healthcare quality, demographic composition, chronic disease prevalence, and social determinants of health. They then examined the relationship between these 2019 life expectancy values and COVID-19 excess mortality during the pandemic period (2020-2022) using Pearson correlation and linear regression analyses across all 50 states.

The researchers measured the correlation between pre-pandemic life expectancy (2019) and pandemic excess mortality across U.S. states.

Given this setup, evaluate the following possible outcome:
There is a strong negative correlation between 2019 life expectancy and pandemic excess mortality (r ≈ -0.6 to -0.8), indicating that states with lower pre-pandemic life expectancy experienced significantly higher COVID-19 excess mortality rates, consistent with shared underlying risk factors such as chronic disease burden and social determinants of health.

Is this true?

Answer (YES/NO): NO